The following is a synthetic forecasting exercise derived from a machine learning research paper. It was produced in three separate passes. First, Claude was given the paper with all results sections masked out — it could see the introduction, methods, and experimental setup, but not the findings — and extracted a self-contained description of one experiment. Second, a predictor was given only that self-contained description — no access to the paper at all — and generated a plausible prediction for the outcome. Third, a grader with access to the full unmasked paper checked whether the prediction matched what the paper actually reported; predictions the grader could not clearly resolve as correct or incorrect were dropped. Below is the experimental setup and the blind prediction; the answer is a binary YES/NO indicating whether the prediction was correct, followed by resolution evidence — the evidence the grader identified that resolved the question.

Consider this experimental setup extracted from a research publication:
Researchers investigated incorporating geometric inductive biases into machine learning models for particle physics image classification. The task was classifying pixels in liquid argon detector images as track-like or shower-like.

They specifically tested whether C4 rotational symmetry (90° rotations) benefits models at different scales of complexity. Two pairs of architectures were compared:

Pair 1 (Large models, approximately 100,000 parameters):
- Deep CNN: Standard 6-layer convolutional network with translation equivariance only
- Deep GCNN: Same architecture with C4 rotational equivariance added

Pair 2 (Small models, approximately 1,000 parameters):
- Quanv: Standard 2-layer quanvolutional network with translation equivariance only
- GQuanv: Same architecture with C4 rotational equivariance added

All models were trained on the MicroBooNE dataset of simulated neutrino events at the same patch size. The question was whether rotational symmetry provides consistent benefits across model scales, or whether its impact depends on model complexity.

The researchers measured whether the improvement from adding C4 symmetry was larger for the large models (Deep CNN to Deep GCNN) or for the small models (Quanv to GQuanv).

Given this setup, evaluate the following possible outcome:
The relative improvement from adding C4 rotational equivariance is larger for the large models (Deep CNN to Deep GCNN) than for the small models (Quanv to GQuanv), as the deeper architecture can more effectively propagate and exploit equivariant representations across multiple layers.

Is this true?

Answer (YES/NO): YES